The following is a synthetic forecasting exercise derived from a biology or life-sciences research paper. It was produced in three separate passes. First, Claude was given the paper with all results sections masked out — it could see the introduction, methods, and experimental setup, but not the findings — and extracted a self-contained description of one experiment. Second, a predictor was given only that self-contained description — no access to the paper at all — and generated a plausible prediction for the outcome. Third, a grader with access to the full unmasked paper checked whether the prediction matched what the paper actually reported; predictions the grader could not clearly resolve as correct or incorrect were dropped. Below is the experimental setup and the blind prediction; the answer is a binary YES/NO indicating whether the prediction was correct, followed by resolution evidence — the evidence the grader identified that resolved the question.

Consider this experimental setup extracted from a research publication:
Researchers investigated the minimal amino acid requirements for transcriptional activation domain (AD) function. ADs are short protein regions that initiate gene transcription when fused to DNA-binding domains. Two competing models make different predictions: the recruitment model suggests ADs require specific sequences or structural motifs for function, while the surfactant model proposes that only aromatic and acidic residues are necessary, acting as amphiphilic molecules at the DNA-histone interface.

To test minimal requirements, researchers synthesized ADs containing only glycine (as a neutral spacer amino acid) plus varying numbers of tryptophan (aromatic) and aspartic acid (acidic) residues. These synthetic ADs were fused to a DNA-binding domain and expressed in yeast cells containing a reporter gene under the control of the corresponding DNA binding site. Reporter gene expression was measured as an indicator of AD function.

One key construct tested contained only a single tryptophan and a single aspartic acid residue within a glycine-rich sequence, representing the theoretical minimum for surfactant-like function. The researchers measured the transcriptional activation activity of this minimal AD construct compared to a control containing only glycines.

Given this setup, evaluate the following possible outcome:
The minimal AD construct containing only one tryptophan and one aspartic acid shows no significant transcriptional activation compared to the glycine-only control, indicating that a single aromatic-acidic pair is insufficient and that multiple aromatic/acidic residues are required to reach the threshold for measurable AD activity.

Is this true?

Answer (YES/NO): NO